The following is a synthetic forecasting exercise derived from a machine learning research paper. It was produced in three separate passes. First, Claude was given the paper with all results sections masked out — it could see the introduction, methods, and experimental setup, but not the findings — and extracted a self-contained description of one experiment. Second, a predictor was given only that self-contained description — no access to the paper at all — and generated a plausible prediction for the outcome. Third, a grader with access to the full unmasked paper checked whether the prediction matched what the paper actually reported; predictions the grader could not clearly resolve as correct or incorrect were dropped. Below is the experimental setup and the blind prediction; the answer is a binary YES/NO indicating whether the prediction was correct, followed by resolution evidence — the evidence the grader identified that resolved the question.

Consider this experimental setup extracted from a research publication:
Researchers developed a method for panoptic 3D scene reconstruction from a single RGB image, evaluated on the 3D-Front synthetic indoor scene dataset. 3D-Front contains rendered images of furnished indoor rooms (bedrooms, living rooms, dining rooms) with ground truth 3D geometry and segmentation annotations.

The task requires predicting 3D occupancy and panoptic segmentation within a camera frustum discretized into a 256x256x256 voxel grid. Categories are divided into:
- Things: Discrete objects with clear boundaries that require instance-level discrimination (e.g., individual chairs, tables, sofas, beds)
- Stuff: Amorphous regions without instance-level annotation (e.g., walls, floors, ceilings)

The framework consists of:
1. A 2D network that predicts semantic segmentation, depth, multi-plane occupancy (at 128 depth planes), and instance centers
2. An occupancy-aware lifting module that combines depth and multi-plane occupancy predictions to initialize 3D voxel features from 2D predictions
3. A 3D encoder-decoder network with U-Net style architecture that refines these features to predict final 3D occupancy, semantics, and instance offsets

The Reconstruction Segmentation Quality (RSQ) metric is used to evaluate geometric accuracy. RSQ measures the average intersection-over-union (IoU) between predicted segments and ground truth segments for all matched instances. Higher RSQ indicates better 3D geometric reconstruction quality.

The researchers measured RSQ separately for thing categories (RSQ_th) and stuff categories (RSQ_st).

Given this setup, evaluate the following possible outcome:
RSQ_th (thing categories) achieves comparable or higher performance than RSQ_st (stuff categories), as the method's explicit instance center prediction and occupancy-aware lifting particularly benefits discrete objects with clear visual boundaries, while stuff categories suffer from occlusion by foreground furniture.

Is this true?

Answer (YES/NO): NO